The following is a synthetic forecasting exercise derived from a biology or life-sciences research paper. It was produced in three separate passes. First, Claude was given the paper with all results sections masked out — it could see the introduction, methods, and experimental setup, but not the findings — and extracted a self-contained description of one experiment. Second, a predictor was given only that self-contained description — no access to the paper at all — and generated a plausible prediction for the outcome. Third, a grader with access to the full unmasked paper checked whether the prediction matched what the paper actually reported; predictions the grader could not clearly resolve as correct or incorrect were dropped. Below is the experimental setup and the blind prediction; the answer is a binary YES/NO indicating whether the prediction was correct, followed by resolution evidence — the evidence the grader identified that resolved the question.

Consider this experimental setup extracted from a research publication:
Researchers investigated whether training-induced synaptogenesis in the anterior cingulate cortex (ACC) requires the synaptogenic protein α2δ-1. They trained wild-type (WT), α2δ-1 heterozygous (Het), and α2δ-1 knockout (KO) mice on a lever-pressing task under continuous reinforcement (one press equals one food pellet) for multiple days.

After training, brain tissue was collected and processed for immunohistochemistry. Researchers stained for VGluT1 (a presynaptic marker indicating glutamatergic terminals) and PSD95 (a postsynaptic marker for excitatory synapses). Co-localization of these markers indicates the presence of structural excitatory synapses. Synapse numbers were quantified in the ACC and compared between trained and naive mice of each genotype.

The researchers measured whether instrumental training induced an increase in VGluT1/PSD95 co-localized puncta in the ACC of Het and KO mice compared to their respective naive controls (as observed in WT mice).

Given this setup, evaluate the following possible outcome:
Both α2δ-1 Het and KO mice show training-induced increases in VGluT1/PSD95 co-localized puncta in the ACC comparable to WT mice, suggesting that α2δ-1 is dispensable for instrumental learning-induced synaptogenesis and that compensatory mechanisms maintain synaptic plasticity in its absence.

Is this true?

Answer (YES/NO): NO